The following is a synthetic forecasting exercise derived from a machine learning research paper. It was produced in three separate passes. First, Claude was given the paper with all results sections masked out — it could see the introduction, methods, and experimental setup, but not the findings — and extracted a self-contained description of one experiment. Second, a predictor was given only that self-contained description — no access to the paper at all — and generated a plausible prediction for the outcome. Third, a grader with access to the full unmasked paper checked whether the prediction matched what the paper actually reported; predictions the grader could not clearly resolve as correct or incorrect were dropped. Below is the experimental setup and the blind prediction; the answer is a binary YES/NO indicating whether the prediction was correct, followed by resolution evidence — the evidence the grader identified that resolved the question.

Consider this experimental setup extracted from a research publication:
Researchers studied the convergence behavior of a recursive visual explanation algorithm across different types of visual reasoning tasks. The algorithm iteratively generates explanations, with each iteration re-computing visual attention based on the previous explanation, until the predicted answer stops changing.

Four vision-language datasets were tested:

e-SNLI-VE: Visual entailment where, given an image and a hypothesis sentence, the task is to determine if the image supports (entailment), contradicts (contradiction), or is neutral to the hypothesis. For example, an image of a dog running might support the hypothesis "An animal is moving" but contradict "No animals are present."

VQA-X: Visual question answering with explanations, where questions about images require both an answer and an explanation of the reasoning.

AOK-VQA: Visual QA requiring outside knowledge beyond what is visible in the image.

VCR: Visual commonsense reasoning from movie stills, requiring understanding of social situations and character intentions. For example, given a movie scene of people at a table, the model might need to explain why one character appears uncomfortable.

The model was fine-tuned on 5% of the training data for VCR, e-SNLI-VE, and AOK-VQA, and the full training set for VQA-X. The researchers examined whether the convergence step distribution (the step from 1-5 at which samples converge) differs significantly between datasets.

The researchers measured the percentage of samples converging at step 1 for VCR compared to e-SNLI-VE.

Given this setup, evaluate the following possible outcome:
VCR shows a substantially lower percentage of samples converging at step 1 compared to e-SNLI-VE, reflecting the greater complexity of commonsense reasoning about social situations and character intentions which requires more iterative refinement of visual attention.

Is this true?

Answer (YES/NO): YES